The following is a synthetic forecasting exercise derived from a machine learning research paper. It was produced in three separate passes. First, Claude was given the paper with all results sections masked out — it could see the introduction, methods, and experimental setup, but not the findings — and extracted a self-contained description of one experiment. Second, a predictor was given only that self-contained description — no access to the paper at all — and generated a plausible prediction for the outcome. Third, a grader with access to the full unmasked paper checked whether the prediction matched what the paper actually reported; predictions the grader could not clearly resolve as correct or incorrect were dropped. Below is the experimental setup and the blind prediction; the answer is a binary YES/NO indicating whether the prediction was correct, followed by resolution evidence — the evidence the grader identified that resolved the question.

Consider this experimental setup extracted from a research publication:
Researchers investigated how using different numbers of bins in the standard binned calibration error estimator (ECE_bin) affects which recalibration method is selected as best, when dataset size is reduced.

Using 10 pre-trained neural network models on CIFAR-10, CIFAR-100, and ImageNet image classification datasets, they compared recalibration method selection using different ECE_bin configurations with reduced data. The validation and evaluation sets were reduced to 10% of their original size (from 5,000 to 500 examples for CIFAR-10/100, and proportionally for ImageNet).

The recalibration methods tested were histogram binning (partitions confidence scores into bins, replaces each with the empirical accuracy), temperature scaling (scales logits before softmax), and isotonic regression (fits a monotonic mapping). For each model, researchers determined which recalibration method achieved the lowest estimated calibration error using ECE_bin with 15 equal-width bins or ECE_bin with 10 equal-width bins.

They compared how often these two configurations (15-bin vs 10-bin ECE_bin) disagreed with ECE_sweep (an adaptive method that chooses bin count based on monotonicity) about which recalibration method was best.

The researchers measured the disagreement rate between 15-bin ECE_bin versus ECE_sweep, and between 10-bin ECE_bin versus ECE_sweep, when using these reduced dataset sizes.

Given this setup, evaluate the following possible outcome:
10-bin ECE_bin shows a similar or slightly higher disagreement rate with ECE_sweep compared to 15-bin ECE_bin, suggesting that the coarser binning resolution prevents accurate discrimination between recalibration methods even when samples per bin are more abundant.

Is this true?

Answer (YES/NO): YES